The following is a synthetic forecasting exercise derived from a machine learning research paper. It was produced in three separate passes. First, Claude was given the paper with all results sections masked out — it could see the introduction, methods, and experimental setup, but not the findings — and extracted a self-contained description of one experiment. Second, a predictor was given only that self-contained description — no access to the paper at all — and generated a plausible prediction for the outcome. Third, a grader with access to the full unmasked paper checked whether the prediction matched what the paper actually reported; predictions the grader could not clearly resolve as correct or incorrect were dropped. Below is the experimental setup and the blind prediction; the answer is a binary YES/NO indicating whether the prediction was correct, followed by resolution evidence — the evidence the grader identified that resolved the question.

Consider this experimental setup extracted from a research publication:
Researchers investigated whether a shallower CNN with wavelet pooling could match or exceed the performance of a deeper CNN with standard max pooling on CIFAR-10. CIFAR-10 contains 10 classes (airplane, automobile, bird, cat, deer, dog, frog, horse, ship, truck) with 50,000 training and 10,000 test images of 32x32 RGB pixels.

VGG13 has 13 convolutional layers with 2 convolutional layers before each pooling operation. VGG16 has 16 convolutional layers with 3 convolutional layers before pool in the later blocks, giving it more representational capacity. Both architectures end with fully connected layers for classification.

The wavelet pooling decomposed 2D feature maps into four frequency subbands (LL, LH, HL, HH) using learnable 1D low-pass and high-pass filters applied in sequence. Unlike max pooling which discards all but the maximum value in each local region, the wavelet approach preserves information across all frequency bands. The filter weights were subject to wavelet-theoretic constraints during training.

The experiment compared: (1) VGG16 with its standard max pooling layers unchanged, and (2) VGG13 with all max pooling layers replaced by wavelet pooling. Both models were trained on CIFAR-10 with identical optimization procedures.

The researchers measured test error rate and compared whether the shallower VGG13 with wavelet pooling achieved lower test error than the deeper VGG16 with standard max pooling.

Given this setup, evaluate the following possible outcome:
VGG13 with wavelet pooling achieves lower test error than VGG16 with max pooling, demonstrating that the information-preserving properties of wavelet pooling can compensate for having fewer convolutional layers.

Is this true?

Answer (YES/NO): NO